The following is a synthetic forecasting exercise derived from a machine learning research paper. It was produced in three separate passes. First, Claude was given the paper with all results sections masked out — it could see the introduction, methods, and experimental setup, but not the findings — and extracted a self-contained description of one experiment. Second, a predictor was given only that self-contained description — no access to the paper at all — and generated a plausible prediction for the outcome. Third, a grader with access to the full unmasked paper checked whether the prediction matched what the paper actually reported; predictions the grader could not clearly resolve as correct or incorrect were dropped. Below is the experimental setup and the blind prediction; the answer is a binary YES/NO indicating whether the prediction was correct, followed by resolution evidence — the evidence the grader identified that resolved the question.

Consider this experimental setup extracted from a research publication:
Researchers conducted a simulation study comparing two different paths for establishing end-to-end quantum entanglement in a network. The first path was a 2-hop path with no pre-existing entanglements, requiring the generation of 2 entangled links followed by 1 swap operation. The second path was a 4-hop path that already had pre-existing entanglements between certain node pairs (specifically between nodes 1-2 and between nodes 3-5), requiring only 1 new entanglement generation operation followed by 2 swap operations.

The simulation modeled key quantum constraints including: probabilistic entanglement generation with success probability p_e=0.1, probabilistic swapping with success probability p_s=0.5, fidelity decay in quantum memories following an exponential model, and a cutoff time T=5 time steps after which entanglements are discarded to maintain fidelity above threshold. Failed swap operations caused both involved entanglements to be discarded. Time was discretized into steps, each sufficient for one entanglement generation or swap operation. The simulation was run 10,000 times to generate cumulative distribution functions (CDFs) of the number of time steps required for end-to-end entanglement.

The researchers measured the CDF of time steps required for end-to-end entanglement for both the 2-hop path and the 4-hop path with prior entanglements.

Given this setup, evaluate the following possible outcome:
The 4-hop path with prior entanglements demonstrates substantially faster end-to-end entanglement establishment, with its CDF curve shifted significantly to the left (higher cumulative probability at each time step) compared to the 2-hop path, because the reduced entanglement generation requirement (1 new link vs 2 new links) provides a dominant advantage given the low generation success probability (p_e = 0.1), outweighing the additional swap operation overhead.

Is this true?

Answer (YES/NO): NO